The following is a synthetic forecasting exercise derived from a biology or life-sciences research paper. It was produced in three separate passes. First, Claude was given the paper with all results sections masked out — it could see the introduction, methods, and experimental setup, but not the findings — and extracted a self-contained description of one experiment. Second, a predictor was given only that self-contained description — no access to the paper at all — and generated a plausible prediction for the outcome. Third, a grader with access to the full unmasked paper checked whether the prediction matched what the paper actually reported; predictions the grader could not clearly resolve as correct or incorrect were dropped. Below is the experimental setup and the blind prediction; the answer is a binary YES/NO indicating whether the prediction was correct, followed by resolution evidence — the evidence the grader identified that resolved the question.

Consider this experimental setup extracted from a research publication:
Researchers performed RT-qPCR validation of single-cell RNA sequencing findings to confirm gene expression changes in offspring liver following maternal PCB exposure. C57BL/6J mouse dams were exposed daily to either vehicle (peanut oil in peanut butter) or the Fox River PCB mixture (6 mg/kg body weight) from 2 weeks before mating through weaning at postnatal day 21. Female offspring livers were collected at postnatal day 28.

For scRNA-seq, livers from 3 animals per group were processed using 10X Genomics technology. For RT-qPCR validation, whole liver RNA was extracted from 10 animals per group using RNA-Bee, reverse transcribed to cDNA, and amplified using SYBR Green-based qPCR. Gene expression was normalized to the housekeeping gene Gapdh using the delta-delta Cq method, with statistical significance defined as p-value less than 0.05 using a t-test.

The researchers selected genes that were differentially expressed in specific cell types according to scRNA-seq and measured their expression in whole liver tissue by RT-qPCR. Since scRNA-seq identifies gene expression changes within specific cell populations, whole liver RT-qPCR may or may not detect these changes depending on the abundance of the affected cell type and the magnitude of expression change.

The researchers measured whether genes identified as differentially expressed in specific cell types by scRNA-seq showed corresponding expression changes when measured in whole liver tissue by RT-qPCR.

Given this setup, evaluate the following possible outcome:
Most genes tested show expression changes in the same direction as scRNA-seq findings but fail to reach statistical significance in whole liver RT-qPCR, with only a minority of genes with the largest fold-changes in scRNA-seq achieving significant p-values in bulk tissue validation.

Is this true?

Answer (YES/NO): NO